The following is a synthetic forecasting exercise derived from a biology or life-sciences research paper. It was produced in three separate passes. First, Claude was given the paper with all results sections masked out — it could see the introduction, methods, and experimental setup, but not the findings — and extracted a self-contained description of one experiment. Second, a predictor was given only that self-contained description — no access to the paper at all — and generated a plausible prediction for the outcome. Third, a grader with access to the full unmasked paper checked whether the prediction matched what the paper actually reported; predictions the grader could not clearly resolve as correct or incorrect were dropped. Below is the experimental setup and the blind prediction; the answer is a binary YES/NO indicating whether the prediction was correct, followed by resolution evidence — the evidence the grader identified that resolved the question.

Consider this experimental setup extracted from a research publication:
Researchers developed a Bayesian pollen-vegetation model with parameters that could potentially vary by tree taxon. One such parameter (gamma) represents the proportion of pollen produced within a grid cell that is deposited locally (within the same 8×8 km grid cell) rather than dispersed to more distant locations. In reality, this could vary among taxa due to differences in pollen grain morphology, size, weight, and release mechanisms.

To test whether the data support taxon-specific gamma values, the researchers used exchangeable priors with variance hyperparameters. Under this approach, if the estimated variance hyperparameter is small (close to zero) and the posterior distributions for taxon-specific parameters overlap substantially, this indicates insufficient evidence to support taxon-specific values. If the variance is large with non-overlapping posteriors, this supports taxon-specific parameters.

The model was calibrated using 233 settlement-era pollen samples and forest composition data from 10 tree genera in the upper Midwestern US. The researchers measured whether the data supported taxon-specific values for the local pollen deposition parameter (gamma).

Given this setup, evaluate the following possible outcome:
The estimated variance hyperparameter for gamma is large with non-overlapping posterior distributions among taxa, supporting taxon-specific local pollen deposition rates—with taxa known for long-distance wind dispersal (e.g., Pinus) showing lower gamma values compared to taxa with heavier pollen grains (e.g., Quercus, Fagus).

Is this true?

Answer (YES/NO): NO